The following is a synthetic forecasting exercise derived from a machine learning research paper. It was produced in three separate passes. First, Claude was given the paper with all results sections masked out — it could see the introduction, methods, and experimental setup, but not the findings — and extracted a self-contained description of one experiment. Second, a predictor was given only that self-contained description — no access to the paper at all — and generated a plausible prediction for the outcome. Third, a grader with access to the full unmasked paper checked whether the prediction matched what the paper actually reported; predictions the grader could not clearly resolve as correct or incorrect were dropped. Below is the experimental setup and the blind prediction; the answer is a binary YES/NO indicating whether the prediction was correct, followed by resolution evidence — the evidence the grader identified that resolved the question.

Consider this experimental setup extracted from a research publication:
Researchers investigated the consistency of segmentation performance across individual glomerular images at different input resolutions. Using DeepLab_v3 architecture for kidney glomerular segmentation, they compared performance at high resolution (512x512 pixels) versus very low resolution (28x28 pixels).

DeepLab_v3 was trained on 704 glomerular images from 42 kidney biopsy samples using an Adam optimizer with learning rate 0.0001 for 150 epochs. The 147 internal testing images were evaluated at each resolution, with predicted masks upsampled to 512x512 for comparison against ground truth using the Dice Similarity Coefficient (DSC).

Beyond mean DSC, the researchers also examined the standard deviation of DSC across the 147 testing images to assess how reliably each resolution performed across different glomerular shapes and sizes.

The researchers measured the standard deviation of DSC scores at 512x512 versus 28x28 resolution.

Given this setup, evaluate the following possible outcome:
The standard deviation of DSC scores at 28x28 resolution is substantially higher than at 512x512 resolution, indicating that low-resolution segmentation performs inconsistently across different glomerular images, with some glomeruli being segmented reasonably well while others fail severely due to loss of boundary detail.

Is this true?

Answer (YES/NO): YES